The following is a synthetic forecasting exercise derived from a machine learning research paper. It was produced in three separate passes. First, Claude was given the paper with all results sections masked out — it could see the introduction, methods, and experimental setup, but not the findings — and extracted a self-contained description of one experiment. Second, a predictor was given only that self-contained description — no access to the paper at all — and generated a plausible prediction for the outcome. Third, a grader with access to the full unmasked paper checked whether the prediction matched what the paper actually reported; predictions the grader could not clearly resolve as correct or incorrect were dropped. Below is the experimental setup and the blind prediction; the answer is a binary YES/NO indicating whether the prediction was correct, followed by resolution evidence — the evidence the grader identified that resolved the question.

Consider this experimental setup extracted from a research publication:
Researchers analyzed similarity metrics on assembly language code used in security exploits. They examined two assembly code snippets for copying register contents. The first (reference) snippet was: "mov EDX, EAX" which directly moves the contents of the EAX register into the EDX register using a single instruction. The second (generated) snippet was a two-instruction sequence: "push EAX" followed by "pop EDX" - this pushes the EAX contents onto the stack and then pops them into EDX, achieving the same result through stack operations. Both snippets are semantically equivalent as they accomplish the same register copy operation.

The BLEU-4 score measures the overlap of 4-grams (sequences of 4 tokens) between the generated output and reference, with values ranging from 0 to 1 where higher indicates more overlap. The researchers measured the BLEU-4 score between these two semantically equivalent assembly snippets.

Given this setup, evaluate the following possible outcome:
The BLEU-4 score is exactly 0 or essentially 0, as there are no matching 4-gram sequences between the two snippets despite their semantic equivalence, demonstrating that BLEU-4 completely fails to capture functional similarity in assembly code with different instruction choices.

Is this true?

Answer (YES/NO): NO